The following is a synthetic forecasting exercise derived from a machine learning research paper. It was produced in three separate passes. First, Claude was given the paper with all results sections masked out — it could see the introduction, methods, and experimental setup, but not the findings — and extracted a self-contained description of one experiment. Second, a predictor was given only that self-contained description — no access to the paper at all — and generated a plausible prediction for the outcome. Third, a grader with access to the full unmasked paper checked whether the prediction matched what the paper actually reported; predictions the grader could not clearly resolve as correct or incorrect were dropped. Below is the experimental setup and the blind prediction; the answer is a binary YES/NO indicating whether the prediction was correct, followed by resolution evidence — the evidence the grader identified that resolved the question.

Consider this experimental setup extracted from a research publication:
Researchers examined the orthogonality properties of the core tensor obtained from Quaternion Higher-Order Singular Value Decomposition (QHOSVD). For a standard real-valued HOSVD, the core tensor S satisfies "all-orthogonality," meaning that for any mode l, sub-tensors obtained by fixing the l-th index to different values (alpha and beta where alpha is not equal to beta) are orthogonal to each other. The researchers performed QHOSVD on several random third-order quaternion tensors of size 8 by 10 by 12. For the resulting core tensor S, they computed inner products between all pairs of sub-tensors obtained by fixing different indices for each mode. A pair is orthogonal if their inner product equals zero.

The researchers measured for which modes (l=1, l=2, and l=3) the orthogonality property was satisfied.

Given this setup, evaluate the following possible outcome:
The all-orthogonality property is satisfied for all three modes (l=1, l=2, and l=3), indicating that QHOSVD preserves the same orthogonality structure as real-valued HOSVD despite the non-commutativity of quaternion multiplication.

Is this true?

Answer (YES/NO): NO